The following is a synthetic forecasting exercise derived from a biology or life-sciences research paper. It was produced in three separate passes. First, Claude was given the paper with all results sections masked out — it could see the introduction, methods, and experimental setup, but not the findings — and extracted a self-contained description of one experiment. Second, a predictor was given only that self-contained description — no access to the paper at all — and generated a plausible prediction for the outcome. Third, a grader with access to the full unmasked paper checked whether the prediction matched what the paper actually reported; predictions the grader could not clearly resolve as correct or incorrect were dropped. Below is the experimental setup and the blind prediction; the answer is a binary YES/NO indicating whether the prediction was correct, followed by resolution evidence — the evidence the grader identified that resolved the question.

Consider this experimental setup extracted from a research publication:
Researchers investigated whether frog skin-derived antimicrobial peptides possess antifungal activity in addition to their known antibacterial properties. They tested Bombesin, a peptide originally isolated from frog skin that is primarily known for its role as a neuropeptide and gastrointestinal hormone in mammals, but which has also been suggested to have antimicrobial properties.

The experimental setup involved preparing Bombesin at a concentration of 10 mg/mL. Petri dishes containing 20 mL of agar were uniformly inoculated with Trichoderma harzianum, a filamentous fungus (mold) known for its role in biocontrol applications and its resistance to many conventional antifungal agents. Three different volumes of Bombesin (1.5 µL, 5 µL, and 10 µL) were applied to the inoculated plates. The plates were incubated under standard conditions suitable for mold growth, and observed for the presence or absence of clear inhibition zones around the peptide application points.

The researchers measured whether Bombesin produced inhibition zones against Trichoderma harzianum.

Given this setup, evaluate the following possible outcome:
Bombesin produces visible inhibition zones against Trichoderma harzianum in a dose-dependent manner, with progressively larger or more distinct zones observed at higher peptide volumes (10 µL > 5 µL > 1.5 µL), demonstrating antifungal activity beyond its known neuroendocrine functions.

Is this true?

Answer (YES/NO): YES